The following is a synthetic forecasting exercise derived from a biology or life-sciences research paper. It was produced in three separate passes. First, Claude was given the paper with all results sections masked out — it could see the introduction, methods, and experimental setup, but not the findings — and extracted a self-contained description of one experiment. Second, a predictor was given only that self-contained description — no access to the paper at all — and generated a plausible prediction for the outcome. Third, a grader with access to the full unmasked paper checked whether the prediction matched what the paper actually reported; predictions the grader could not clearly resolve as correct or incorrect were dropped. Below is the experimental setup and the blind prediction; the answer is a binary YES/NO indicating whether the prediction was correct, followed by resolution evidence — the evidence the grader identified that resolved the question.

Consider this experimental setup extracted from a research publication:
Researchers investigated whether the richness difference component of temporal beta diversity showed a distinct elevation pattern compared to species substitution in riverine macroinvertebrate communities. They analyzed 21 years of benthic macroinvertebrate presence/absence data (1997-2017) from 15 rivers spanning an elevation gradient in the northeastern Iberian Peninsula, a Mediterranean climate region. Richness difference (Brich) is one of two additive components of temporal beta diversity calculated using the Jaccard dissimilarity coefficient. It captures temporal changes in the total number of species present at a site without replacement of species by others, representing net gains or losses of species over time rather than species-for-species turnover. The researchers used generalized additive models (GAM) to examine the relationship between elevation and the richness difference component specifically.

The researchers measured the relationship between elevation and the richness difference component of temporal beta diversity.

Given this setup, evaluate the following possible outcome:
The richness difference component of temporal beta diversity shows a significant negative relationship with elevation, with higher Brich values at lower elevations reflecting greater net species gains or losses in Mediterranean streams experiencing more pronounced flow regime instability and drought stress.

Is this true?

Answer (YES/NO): NO